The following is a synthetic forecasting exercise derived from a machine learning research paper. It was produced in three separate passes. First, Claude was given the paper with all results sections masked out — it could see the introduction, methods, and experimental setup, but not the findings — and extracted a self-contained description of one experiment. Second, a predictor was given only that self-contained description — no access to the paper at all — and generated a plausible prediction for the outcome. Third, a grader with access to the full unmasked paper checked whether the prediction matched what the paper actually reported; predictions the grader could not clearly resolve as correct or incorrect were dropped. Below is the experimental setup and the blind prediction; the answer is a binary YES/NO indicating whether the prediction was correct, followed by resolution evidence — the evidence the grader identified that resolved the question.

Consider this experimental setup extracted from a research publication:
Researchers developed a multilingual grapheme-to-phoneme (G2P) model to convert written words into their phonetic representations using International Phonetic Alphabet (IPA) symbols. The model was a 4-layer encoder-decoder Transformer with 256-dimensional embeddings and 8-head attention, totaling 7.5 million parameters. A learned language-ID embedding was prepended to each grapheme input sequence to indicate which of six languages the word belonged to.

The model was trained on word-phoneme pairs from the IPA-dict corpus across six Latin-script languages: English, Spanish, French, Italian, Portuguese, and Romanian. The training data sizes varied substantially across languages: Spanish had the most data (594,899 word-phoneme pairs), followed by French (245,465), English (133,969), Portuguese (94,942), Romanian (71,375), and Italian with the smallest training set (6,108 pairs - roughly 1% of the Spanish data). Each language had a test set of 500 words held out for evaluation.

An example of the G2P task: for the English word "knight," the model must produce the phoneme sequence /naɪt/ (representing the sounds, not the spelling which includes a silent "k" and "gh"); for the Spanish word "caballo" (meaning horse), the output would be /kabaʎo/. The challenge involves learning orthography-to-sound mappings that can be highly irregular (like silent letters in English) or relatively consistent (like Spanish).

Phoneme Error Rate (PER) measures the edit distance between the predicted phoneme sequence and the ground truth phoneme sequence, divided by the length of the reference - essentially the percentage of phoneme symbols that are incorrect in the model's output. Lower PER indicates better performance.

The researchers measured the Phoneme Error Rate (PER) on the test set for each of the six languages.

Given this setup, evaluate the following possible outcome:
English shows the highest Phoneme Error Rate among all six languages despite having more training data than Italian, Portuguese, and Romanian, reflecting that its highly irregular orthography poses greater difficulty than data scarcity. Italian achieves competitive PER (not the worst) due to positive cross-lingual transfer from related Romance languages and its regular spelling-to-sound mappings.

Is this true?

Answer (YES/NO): NO